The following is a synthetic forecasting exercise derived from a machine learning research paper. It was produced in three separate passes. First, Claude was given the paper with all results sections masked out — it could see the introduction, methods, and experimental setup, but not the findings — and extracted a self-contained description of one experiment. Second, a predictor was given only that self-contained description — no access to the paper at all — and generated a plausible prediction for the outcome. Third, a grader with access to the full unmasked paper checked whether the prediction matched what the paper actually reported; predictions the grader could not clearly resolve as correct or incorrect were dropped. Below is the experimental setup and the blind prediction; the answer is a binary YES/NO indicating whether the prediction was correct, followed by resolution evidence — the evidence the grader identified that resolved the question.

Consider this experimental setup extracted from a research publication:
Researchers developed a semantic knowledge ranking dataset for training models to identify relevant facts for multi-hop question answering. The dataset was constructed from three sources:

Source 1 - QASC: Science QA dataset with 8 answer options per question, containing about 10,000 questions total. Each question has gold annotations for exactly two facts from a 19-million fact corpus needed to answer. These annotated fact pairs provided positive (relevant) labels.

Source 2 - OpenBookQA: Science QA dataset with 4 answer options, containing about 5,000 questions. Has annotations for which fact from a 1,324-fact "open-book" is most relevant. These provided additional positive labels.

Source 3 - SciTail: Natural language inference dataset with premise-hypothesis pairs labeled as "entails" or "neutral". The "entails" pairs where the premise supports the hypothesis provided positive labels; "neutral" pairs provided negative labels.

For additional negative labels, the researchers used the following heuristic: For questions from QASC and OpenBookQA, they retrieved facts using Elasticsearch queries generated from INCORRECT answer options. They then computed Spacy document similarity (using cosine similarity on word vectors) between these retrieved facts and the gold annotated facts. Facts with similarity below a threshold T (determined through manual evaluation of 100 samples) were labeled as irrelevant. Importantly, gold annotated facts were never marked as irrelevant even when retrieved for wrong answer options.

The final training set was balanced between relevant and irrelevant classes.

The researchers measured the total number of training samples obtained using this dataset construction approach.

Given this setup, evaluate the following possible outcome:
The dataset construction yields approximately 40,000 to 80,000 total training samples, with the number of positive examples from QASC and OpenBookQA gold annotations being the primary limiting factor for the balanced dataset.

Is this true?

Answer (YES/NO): NO